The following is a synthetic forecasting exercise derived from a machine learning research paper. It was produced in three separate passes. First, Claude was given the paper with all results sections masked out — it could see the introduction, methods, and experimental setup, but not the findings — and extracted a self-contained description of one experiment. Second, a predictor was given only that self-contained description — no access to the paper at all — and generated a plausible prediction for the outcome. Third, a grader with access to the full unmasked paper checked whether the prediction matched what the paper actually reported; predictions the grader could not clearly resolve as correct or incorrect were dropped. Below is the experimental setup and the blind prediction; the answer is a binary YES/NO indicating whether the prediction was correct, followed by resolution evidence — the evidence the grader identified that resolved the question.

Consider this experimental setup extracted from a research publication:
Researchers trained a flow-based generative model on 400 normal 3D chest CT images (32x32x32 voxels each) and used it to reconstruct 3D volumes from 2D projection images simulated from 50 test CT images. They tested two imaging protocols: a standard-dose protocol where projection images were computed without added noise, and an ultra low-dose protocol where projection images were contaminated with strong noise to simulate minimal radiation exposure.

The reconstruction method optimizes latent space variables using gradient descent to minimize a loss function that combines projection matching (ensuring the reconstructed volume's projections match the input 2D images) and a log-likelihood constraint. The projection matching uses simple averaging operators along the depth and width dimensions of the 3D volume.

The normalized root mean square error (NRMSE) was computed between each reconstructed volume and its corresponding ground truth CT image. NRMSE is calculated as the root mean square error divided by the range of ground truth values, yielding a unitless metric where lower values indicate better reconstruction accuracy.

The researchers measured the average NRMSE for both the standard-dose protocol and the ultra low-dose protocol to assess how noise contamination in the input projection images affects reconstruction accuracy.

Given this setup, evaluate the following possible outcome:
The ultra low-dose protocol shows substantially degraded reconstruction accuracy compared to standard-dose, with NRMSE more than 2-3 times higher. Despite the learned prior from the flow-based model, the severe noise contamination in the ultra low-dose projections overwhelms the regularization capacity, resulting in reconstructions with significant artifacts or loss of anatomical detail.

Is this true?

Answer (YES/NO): NO